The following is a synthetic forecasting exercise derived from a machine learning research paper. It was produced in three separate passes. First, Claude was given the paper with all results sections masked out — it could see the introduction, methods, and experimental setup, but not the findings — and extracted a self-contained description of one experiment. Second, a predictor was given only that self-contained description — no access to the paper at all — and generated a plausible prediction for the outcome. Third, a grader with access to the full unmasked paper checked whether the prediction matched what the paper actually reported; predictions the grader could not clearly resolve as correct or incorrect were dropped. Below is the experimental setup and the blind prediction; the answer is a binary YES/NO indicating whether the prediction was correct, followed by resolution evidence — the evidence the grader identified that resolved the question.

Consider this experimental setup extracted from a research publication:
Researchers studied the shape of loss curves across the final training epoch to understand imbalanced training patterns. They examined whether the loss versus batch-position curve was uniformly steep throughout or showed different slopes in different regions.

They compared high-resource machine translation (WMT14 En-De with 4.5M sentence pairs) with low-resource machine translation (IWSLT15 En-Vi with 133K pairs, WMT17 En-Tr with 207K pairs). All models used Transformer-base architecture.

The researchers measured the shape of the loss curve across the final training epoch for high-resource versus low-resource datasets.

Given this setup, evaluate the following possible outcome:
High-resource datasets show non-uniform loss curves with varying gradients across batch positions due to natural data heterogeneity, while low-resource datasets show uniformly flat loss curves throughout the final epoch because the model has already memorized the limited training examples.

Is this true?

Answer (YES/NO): NO